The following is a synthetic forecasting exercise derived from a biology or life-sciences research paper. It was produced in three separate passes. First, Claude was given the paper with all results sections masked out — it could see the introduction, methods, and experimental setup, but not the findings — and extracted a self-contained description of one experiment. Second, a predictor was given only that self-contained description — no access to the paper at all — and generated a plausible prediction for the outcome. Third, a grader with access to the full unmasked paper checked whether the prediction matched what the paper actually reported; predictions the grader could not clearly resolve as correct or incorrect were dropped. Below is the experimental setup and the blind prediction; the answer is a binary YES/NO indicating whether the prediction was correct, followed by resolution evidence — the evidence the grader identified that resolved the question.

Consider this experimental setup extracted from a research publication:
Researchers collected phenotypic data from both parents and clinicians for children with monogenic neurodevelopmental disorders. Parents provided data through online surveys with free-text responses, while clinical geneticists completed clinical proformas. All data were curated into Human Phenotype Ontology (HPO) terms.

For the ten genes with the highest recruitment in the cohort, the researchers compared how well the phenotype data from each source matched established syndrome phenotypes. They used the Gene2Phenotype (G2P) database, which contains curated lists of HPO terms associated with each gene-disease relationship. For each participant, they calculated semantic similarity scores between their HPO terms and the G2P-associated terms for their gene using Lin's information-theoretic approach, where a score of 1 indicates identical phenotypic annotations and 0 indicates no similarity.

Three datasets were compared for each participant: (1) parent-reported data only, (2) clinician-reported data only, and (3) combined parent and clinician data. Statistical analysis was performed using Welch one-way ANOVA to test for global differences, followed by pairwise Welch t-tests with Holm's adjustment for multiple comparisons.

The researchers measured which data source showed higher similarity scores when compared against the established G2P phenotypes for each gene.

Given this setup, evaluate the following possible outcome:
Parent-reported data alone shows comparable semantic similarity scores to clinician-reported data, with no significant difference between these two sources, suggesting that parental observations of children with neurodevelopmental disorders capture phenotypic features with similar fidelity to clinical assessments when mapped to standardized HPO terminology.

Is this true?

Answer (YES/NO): NO